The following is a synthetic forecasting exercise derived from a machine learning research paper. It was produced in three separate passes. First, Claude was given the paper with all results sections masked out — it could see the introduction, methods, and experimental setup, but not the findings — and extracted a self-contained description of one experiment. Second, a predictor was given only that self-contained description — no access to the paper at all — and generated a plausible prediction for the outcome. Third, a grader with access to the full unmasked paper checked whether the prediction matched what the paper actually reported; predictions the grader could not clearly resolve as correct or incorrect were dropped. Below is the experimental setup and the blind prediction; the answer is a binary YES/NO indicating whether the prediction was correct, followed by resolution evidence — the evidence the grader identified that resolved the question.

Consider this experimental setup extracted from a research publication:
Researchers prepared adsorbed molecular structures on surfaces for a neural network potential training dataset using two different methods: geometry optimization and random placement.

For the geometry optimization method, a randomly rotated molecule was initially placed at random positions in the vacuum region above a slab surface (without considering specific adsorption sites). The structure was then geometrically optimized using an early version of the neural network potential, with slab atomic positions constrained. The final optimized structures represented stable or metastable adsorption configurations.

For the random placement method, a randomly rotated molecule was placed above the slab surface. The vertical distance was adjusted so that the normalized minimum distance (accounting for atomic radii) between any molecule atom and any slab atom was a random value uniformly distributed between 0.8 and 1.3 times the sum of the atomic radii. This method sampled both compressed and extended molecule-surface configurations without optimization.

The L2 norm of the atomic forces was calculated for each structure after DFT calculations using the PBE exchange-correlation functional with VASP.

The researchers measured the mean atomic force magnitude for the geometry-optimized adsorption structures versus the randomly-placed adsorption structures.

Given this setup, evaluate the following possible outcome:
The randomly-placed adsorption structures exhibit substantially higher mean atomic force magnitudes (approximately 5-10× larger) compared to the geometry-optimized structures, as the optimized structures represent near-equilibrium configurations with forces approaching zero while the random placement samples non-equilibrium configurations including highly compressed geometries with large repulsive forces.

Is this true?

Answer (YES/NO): NO